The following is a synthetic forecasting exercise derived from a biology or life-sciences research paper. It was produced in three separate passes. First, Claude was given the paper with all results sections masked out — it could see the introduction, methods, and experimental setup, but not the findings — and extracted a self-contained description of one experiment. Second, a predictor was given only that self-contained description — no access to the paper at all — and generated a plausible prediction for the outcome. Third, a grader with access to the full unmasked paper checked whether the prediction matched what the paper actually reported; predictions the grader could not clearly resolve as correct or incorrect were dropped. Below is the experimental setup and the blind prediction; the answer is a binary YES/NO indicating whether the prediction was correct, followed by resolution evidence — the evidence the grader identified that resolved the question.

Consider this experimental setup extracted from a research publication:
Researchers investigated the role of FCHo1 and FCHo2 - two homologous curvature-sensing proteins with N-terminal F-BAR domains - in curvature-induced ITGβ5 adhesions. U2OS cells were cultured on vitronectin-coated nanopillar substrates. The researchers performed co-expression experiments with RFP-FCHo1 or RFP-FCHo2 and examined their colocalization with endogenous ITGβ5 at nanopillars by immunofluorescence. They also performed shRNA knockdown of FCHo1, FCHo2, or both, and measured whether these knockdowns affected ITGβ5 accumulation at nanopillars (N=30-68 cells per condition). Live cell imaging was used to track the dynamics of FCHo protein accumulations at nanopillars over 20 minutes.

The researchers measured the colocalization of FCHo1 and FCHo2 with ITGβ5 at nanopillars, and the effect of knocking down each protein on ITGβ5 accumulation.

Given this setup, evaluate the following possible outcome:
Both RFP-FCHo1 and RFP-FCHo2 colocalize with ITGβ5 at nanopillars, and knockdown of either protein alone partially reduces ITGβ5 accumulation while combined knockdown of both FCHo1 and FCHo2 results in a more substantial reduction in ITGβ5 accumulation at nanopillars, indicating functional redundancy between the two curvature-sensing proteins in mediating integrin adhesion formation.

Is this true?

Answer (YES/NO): NO